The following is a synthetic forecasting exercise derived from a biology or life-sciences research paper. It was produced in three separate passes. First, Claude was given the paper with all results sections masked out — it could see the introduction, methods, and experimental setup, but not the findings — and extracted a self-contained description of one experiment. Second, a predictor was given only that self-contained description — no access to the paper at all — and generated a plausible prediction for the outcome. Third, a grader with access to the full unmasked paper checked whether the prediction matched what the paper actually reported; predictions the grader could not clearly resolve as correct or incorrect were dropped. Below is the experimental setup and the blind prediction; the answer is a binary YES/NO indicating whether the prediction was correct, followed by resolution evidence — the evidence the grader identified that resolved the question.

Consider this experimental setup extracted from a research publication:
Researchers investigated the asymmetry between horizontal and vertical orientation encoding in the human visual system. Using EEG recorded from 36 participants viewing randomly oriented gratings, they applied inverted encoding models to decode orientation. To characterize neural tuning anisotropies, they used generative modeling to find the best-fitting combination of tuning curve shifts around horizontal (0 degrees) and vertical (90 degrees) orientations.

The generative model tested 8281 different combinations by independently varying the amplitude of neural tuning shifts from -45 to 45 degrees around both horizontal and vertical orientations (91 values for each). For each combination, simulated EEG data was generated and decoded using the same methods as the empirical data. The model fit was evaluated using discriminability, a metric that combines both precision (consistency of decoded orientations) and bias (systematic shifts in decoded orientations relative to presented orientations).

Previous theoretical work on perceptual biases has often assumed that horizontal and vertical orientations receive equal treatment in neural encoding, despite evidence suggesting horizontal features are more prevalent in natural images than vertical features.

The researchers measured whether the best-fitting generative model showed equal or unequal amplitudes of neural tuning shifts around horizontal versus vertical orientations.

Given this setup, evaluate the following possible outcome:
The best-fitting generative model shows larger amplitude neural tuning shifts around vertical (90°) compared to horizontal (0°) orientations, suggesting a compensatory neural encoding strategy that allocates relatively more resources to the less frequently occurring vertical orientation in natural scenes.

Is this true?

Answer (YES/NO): NO